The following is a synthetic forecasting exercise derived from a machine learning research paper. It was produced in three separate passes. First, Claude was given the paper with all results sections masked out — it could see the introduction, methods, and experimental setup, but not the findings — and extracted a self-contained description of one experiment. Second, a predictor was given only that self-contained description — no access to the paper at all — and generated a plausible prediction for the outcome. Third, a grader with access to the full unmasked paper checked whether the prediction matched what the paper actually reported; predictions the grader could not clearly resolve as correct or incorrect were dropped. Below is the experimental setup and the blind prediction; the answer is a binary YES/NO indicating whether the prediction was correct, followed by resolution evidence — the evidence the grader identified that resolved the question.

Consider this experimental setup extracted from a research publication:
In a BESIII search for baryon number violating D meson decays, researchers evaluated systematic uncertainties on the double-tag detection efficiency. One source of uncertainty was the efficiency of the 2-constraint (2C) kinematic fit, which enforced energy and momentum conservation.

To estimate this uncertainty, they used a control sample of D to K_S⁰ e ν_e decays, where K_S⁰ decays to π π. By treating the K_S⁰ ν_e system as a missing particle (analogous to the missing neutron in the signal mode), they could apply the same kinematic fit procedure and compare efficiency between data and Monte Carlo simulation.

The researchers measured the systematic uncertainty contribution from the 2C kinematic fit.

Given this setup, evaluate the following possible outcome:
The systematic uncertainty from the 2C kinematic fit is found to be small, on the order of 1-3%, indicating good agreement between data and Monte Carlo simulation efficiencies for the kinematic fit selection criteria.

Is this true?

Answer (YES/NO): YES